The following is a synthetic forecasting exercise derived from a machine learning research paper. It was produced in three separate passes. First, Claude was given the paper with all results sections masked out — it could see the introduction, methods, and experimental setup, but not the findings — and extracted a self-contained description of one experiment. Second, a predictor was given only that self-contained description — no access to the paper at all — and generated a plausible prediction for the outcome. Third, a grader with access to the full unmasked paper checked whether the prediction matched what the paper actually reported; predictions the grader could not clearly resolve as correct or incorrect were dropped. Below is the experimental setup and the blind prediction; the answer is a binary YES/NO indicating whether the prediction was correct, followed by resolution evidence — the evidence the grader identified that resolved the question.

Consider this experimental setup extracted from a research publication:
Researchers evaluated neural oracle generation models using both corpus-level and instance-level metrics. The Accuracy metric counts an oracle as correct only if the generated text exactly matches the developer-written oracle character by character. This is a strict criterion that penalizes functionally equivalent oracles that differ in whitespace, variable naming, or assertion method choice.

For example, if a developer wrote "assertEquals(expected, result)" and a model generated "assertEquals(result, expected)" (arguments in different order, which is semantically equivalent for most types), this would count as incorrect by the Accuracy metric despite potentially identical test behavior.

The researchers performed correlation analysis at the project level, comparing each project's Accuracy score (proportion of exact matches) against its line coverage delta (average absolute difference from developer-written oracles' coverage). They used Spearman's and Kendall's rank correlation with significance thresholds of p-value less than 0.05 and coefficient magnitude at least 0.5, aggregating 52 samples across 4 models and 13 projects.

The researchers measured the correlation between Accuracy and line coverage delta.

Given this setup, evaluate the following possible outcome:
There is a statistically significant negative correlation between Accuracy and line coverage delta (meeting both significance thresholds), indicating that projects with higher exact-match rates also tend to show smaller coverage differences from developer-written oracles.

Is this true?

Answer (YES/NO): NO